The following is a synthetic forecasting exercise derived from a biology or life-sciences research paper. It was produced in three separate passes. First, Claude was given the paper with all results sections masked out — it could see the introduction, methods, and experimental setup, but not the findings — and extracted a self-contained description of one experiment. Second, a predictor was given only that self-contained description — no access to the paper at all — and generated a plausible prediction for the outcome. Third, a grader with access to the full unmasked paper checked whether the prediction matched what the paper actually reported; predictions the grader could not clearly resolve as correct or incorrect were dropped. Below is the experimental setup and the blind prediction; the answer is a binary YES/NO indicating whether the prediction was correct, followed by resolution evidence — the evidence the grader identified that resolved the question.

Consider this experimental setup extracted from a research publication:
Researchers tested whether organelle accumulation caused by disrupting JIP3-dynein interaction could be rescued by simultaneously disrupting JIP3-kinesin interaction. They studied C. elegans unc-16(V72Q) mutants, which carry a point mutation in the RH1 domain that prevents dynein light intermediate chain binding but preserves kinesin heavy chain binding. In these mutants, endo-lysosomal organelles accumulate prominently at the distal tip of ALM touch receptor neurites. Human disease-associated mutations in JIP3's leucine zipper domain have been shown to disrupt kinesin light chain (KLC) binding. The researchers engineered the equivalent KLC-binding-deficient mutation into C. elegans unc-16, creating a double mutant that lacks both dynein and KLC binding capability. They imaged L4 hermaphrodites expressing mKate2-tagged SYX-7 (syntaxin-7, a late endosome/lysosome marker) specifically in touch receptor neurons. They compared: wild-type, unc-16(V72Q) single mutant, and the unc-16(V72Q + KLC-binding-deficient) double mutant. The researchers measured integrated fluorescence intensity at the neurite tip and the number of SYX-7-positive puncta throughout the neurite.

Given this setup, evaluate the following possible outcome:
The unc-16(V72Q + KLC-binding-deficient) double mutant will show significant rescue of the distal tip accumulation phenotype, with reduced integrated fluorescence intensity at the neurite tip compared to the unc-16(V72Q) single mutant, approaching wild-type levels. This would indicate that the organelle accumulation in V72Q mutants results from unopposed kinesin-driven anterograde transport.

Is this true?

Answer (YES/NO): NO